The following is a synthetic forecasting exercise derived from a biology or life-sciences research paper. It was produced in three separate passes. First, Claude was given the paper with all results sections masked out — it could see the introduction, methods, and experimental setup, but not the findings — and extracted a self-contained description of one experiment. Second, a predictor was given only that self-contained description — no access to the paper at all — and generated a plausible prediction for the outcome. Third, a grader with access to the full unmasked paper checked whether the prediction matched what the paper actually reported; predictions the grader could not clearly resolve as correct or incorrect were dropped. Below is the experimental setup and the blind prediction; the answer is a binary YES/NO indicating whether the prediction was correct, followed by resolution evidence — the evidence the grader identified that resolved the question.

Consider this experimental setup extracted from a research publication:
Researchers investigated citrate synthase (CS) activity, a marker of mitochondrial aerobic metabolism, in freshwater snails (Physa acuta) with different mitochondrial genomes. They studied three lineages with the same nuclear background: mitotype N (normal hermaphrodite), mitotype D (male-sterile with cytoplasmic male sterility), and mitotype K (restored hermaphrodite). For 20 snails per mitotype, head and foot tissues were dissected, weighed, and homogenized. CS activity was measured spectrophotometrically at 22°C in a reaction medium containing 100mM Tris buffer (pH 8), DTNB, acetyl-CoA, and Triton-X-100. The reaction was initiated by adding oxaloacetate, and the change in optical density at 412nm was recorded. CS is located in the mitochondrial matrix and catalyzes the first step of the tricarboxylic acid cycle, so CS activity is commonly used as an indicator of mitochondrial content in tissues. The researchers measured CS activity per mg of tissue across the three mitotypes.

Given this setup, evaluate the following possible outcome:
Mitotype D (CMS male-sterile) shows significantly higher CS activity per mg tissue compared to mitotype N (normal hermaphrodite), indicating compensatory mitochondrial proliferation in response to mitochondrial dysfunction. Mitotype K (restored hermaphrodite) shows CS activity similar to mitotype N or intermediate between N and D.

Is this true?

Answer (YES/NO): NO